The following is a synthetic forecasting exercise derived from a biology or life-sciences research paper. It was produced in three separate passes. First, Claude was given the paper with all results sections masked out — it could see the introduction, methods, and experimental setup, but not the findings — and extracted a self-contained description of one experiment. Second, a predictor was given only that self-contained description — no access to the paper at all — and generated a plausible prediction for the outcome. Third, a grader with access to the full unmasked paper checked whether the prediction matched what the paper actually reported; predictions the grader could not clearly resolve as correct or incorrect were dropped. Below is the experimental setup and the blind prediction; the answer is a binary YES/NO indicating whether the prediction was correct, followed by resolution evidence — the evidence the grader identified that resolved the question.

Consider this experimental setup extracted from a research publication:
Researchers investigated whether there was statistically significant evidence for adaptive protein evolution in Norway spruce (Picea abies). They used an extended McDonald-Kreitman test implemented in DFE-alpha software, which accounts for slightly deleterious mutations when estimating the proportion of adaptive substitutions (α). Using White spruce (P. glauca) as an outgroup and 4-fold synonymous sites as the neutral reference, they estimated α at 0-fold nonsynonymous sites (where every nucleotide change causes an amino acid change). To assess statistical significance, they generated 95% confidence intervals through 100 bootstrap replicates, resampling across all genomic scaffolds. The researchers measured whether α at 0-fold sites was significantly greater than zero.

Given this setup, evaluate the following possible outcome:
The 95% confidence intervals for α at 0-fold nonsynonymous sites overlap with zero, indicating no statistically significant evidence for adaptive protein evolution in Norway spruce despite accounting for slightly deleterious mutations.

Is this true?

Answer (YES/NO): YES